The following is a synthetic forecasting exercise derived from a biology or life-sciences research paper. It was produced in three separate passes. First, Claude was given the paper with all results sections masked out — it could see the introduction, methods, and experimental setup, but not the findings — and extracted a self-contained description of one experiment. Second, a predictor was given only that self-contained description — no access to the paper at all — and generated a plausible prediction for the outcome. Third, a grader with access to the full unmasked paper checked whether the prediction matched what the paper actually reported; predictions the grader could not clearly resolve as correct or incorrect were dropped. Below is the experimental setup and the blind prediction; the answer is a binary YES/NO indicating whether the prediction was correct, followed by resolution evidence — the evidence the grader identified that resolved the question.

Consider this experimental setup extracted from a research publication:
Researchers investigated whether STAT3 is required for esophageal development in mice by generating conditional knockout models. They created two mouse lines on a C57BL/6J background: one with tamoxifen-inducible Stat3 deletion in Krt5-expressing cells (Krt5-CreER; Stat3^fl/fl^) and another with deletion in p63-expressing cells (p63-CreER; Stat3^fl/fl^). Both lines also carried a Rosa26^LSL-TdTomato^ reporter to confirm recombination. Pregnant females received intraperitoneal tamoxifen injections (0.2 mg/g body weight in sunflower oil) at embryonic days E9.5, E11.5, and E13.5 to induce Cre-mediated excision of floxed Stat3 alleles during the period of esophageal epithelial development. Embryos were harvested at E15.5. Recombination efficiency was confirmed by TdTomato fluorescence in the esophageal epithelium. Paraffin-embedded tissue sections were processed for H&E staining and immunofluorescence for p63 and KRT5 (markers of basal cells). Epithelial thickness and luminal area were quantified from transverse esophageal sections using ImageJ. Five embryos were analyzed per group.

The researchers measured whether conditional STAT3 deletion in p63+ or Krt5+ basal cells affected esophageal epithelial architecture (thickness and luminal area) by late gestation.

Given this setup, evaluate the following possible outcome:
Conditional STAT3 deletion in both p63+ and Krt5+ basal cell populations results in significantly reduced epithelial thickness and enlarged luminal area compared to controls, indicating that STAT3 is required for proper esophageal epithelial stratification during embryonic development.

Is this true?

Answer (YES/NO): NO